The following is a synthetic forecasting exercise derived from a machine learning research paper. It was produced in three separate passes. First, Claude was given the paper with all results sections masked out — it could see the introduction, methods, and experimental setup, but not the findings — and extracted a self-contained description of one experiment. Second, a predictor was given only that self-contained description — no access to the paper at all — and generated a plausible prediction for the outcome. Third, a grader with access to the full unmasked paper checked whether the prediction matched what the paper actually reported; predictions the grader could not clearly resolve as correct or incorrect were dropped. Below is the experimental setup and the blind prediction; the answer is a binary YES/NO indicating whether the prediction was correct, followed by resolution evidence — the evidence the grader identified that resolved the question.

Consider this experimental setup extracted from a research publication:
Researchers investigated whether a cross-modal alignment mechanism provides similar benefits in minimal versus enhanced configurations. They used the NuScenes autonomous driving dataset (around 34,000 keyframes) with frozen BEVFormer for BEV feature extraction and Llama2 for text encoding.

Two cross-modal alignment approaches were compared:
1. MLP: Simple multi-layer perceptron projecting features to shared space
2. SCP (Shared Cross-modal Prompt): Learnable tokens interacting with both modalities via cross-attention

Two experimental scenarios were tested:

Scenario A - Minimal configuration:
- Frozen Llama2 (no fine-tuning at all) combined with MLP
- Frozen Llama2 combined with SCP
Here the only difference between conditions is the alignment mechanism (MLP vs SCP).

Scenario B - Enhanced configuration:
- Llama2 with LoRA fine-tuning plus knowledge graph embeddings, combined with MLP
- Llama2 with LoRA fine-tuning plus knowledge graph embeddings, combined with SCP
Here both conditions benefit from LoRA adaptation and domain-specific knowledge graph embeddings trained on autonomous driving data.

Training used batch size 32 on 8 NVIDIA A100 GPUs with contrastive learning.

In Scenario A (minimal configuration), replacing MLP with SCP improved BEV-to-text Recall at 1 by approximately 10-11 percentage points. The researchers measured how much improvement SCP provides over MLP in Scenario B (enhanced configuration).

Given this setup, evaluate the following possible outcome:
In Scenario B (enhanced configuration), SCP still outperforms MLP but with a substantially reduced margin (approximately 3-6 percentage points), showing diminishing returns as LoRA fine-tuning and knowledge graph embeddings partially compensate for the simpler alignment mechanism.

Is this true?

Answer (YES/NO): YES